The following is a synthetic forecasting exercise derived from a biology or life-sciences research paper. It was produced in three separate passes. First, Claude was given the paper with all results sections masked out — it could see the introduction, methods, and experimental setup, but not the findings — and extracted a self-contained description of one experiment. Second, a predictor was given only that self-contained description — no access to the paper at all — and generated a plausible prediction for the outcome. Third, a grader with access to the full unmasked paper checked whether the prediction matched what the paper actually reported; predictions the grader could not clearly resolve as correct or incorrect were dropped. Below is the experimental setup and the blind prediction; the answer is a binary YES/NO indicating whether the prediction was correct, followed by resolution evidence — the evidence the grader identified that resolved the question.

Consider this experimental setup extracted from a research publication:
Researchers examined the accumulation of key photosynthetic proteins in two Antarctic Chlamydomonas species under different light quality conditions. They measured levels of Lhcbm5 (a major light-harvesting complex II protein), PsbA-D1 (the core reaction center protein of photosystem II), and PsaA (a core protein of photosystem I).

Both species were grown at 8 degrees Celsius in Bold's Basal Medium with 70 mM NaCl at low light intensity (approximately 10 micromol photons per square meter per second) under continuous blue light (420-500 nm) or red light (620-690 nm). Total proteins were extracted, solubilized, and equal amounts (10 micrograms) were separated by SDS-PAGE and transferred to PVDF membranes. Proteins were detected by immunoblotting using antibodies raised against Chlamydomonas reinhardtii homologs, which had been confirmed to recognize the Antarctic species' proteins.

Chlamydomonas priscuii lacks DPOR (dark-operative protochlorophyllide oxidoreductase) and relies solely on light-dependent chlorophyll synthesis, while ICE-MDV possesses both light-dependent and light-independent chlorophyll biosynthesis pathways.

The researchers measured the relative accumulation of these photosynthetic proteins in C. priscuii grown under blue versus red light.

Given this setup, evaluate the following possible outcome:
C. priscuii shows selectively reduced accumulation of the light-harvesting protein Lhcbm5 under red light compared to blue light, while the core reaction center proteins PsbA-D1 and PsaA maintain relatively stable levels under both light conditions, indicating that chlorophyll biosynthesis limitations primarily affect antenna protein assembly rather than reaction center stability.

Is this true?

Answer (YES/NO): NO